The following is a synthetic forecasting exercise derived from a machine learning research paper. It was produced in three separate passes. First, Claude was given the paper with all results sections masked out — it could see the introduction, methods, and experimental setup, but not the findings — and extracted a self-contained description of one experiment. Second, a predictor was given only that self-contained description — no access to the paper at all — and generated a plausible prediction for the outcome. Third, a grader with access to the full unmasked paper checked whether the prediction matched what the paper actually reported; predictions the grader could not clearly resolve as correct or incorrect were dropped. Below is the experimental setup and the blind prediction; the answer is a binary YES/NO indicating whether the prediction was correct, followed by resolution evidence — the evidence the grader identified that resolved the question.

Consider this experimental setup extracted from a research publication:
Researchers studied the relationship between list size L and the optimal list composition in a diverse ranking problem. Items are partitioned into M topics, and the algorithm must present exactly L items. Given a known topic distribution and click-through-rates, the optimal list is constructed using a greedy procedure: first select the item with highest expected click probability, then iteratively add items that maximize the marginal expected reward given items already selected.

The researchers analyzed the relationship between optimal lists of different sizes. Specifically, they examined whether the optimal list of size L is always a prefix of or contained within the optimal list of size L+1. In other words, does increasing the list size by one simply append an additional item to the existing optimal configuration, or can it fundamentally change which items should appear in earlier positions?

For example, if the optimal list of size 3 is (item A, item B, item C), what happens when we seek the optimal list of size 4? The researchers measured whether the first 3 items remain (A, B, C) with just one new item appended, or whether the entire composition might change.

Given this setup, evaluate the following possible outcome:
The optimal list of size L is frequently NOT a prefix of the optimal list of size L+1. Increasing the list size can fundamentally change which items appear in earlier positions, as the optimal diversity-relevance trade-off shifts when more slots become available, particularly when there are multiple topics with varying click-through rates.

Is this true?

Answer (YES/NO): NO